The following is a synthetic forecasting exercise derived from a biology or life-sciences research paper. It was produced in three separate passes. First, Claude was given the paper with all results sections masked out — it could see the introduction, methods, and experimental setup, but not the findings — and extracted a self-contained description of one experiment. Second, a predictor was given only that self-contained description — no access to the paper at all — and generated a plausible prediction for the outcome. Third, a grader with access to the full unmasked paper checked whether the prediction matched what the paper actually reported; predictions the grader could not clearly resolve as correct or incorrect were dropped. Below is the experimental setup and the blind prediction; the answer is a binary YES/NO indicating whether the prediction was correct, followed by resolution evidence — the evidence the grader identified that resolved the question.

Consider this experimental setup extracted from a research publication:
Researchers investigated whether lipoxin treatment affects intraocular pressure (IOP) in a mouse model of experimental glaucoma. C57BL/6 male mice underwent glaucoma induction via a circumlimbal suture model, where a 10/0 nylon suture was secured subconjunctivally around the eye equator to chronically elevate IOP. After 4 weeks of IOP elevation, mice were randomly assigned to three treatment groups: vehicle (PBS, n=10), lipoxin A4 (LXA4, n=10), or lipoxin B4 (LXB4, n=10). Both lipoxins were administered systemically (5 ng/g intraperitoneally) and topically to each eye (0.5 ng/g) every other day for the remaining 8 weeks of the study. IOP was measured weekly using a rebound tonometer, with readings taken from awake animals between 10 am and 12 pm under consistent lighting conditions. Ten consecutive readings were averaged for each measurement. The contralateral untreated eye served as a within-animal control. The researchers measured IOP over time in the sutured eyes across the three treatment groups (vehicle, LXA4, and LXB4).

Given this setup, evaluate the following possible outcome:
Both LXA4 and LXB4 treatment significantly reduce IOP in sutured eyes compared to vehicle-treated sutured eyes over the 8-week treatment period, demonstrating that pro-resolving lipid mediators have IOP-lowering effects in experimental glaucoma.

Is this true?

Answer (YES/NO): NO